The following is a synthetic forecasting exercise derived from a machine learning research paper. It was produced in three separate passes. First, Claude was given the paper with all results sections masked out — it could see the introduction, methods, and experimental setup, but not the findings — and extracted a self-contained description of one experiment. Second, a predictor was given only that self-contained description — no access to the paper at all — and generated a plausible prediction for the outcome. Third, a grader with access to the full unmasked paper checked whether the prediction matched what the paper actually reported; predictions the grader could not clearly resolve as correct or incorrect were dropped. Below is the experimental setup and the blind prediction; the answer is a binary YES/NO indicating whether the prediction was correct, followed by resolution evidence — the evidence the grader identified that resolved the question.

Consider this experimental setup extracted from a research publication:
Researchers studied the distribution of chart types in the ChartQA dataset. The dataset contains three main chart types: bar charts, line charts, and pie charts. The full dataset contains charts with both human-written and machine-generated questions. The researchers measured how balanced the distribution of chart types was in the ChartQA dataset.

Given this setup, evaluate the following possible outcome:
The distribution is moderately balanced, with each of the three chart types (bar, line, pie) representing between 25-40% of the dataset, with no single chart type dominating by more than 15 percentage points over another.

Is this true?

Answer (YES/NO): NO